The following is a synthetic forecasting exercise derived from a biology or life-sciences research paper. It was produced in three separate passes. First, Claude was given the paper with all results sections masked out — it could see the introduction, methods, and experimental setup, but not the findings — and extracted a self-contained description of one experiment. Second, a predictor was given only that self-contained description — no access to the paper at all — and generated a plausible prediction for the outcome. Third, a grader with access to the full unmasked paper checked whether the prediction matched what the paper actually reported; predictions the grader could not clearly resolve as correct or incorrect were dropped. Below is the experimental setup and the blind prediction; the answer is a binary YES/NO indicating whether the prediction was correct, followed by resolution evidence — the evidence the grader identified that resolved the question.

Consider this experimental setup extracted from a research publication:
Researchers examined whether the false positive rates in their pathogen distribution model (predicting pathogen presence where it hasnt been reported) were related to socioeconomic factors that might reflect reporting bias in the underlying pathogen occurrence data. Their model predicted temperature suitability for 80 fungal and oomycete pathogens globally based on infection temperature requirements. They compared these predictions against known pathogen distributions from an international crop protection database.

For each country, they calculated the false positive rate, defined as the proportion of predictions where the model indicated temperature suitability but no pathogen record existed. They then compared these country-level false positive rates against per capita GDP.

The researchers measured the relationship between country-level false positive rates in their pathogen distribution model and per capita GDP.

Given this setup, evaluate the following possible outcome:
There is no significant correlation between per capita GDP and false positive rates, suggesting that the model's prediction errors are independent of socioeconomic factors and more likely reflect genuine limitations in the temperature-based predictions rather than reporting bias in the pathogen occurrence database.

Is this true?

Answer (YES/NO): NO